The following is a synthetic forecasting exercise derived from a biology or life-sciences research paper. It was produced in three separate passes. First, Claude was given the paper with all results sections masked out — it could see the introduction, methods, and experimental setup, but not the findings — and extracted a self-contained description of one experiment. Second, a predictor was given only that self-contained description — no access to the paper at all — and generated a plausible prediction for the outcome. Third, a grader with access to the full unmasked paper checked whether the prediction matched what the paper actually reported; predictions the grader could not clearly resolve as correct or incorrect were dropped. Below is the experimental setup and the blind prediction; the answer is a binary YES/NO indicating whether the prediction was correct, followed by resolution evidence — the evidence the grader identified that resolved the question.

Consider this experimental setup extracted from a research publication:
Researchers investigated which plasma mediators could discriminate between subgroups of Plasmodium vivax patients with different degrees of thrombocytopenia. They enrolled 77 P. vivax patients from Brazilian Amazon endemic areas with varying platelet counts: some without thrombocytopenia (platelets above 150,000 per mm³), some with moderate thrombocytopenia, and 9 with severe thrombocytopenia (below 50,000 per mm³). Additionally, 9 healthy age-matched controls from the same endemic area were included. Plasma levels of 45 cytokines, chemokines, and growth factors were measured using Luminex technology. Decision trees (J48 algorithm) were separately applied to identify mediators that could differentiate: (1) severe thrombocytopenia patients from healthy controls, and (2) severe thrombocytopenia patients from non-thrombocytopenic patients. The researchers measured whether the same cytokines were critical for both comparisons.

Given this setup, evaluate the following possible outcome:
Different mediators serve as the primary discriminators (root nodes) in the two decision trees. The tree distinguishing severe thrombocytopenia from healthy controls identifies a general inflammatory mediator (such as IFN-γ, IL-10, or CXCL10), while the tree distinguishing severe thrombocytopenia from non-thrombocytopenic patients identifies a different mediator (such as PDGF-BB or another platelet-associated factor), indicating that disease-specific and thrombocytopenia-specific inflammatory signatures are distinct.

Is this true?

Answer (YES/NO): NO